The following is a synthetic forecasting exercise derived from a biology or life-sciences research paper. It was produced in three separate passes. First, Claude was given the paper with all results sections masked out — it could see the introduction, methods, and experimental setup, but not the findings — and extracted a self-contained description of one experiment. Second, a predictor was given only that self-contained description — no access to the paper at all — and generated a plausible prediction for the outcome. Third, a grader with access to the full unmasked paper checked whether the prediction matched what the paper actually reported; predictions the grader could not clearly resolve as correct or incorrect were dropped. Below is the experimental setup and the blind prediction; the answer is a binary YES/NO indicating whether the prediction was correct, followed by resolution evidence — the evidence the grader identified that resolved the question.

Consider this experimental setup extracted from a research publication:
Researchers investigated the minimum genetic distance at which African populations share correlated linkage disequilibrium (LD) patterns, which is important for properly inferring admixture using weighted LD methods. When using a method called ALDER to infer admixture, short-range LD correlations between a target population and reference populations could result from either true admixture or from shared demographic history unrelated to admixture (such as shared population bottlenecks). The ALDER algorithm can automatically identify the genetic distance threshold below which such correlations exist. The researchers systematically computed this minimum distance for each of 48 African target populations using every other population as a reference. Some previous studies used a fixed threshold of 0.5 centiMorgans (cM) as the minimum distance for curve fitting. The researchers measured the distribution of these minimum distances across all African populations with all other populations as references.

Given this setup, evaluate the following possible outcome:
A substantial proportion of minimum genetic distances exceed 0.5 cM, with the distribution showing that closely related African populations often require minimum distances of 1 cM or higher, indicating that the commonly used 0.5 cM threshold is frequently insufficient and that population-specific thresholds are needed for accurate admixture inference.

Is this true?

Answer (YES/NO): YES